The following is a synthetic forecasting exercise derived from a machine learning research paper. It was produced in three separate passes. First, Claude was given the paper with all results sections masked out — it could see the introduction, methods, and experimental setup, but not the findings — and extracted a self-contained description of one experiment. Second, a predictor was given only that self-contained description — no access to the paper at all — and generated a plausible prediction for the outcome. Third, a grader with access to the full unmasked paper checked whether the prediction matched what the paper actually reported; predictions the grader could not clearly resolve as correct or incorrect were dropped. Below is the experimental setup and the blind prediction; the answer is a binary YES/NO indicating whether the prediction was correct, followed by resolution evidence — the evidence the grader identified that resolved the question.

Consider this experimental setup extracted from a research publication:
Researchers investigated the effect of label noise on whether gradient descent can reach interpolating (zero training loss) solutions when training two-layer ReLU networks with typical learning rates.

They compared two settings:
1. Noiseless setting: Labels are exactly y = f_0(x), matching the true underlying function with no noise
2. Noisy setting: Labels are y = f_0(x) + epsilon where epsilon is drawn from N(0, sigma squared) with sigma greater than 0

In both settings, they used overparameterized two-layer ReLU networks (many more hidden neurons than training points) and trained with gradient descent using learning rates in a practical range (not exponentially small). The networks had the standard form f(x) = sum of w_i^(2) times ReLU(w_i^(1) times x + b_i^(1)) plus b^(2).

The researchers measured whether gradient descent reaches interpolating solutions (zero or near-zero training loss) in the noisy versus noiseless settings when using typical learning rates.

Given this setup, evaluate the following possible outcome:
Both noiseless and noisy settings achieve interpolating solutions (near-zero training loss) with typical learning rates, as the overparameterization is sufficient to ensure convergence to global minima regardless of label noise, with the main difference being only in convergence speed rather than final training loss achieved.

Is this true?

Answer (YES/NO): NO